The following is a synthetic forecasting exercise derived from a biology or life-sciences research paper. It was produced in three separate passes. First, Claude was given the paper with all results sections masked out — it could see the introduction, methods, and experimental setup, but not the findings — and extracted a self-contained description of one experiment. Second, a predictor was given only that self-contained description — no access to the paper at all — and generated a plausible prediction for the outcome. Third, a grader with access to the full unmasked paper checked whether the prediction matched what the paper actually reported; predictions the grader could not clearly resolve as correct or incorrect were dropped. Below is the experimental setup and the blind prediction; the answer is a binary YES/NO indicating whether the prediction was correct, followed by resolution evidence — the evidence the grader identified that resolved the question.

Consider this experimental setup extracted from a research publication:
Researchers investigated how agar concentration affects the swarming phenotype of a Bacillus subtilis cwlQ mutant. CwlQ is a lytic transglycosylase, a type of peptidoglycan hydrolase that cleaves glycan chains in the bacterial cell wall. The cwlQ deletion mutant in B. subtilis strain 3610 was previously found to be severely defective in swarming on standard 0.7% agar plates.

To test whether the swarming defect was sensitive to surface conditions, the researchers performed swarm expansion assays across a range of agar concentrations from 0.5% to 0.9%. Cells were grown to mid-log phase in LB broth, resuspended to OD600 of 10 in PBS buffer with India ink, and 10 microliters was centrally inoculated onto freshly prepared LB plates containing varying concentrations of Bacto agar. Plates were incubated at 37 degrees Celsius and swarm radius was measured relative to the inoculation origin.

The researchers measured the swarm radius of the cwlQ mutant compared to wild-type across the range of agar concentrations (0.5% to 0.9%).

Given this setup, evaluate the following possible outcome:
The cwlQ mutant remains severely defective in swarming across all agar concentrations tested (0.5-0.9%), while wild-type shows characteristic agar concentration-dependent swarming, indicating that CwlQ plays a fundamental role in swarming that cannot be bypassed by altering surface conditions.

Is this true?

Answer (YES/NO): NO